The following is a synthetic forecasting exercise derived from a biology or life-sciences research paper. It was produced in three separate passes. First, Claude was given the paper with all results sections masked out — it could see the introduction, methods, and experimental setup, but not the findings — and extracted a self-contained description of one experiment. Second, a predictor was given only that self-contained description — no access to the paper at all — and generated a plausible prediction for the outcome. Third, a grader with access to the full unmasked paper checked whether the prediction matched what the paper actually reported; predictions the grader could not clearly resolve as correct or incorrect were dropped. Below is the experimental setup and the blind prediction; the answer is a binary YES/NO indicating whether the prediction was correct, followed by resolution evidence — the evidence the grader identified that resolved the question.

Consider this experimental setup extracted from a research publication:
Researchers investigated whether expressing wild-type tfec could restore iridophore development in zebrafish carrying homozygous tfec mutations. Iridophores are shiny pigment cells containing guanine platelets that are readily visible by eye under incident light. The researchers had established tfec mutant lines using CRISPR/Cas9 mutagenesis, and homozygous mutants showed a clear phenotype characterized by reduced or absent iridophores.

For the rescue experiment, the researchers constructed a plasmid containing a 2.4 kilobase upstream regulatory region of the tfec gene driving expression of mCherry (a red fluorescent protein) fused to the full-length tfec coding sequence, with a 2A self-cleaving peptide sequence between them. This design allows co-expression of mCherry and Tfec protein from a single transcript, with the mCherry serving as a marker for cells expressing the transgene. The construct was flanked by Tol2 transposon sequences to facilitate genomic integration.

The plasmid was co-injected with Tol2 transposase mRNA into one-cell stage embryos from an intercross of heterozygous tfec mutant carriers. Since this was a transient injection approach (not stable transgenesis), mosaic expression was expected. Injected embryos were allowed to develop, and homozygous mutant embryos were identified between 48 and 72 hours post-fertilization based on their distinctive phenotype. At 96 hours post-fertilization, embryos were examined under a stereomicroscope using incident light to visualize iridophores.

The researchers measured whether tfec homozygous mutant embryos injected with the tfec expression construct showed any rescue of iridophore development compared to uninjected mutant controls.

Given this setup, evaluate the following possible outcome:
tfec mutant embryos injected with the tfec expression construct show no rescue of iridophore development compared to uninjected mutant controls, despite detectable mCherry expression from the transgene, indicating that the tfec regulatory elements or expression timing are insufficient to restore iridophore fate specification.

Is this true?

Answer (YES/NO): NO